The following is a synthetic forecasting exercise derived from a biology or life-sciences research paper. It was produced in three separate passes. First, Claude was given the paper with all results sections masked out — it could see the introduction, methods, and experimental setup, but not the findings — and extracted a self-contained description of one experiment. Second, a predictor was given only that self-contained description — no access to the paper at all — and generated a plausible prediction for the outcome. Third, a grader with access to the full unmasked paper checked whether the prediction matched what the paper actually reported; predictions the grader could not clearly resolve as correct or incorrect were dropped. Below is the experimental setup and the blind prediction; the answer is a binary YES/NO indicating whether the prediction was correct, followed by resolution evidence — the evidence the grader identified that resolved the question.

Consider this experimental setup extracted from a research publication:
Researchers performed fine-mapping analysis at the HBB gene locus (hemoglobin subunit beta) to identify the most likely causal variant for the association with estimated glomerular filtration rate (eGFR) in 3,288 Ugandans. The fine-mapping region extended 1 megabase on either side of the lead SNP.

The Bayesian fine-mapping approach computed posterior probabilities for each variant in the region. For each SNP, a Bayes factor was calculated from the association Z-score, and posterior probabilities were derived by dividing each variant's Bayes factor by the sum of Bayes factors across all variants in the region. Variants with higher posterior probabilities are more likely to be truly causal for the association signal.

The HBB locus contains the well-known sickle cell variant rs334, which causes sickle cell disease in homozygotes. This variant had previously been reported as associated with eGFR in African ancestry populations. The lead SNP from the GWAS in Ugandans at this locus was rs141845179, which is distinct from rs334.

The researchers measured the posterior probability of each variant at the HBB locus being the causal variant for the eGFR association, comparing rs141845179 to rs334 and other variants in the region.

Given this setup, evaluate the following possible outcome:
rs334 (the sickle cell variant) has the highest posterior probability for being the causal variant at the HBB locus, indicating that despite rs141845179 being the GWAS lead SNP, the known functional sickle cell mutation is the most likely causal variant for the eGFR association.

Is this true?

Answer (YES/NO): NO